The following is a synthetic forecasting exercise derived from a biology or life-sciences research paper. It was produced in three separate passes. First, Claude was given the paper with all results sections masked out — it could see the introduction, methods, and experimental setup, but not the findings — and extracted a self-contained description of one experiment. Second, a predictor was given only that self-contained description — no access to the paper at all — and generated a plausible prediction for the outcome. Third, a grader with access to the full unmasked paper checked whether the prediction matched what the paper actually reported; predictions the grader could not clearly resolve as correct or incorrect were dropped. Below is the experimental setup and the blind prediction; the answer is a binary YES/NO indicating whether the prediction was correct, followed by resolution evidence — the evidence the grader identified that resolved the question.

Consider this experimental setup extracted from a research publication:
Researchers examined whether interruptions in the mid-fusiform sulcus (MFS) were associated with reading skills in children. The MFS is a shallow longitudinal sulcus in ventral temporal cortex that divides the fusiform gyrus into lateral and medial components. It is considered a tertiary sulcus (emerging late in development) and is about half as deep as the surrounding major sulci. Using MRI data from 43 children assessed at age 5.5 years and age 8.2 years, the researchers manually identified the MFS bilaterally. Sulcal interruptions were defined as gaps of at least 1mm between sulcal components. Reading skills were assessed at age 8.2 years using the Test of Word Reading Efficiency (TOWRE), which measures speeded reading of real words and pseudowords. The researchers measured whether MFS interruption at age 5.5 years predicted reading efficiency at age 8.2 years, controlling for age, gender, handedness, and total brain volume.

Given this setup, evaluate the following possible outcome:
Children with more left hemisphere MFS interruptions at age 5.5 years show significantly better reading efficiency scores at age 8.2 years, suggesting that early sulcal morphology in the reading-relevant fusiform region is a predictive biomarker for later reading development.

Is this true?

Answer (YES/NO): NO